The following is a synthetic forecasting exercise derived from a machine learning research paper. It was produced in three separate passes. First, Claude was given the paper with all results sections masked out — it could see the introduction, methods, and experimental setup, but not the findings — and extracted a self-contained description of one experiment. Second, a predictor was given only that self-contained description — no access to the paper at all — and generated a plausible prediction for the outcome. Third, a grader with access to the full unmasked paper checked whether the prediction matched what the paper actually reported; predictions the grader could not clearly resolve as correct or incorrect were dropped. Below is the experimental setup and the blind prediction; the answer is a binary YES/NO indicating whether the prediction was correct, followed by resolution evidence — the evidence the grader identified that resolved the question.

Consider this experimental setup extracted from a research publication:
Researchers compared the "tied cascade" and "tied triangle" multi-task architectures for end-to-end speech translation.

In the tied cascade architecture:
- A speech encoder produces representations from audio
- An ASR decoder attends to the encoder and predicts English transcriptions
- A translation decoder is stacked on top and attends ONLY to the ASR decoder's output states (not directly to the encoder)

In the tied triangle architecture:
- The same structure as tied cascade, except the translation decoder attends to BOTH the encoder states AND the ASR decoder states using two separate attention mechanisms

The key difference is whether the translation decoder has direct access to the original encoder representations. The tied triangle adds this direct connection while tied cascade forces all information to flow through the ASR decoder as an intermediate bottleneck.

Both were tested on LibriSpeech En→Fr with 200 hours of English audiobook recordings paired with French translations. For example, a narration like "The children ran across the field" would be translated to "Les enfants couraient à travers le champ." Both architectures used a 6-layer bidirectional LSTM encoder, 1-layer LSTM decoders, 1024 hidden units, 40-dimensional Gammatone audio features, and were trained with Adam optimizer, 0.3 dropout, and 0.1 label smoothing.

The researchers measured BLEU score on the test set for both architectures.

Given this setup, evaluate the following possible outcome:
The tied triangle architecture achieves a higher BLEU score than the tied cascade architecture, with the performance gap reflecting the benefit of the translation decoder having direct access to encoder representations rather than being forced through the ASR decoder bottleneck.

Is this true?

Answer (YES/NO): NO